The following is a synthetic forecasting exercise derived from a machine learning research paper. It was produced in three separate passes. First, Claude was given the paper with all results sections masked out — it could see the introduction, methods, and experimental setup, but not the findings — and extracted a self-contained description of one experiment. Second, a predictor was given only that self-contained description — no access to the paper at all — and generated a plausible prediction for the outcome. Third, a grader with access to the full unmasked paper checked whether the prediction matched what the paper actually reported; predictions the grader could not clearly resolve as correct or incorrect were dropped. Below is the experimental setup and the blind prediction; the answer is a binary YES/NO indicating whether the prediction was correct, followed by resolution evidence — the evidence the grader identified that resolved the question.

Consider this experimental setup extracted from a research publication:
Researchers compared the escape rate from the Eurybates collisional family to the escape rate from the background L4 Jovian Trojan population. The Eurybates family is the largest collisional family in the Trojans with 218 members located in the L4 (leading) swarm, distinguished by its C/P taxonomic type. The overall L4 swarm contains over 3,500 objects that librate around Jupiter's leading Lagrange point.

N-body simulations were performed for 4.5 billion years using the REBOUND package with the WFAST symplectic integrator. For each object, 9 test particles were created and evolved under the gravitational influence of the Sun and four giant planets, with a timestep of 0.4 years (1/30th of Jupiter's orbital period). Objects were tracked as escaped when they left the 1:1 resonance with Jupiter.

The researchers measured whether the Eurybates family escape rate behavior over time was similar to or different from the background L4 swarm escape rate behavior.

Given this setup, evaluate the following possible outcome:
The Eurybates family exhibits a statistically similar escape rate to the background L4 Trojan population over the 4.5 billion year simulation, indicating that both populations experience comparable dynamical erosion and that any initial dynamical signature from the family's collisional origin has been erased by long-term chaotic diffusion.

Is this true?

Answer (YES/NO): NO